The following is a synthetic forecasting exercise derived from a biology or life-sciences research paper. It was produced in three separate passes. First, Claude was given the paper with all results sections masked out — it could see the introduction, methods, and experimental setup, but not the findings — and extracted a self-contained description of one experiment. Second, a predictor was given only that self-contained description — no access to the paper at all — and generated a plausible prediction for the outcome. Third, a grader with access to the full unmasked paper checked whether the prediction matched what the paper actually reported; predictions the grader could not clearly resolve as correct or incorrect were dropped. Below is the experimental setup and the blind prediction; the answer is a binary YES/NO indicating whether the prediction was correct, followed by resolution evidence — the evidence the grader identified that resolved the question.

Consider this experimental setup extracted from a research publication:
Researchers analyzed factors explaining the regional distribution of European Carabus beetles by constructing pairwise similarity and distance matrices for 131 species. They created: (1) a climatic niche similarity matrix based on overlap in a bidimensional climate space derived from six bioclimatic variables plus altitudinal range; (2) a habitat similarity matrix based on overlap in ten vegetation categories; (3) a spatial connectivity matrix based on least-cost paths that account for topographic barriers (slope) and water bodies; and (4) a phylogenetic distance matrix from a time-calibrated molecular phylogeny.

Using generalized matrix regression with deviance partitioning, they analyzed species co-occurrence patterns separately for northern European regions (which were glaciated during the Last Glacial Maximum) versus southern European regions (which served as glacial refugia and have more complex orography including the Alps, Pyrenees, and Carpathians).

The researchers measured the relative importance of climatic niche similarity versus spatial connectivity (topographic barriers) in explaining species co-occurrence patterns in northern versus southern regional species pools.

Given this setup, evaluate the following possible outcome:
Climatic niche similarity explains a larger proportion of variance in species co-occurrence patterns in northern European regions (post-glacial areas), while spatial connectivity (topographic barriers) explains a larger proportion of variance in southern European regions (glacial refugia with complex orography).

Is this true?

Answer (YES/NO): NO